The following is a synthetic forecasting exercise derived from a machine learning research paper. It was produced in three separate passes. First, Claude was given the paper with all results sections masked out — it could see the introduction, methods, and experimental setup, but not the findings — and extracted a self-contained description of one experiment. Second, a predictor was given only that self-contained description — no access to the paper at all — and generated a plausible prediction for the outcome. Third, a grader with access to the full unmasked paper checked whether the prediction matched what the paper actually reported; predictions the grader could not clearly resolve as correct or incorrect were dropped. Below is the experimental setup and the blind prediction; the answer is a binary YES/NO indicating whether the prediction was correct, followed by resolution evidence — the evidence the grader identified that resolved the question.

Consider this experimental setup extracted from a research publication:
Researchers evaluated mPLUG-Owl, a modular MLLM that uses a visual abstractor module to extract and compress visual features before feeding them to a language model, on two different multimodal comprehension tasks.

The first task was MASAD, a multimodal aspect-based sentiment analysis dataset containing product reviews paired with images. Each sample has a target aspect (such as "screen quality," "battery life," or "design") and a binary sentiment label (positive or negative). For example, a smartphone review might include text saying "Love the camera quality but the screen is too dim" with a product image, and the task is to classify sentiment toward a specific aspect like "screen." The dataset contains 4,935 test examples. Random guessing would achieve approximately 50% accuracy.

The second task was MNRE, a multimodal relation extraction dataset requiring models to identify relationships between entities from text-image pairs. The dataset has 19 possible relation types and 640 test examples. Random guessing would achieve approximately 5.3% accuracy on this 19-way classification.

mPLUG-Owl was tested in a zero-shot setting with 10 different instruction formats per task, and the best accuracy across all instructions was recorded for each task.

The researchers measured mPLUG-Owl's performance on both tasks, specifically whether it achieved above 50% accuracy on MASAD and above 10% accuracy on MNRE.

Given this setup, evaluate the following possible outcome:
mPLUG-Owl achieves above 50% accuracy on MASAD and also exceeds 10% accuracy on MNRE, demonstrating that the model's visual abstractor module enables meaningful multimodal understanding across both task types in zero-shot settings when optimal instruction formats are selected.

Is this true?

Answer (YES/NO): NO